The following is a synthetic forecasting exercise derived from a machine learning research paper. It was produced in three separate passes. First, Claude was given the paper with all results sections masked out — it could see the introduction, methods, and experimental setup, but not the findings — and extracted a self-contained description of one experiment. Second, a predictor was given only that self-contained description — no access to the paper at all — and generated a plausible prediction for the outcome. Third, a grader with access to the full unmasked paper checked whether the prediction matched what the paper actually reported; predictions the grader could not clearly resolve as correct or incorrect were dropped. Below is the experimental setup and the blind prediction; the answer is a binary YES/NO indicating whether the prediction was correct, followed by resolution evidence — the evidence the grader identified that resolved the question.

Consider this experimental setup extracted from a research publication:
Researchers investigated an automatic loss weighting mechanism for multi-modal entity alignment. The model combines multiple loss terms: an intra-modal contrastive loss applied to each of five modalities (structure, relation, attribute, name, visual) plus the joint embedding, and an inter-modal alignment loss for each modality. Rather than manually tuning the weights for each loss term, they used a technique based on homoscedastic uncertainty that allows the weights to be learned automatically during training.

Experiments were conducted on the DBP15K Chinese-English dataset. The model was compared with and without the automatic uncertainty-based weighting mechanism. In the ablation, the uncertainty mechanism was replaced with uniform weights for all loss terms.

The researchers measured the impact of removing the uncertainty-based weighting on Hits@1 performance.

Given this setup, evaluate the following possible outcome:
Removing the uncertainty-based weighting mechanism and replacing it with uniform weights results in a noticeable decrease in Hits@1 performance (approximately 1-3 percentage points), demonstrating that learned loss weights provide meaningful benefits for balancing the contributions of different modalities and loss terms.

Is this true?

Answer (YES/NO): NO